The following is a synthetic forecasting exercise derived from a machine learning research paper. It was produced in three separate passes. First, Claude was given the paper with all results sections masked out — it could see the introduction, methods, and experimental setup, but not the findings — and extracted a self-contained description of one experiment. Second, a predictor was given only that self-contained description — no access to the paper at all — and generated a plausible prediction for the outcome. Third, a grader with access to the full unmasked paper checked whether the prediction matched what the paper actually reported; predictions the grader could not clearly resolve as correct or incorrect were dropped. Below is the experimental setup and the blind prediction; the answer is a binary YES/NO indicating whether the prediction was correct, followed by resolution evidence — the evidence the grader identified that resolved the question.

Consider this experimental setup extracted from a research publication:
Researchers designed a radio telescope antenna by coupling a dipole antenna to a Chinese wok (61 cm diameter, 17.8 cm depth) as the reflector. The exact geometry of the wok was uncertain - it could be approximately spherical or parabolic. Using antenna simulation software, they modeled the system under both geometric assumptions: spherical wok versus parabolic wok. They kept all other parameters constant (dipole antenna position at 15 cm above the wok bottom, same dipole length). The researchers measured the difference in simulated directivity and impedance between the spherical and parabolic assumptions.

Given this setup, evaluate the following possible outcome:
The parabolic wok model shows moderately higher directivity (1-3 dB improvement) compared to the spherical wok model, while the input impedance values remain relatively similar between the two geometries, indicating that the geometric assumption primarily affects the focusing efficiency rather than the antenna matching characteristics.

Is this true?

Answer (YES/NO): NO